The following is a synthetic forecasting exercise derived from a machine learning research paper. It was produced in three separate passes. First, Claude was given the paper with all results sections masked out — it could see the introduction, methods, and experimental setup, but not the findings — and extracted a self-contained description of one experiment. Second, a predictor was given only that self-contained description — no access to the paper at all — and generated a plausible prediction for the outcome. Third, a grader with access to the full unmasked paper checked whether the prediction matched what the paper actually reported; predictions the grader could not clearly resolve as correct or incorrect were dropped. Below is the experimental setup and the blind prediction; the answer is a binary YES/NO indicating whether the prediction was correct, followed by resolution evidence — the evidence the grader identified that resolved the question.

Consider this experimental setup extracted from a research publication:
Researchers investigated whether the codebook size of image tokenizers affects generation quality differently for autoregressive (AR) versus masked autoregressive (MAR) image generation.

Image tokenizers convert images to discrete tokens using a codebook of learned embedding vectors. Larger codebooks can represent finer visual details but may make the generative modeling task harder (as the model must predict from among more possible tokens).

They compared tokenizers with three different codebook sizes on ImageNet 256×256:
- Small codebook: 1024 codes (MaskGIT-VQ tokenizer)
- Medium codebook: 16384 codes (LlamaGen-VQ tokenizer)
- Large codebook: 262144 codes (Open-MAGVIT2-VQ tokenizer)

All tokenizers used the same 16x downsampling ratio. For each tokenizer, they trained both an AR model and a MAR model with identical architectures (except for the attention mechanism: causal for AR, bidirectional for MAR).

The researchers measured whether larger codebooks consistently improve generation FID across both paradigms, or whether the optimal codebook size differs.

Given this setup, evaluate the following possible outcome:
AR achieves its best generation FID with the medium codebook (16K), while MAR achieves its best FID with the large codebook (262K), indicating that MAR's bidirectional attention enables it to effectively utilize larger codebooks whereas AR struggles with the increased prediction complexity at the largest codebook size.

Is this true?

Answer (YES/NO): NO